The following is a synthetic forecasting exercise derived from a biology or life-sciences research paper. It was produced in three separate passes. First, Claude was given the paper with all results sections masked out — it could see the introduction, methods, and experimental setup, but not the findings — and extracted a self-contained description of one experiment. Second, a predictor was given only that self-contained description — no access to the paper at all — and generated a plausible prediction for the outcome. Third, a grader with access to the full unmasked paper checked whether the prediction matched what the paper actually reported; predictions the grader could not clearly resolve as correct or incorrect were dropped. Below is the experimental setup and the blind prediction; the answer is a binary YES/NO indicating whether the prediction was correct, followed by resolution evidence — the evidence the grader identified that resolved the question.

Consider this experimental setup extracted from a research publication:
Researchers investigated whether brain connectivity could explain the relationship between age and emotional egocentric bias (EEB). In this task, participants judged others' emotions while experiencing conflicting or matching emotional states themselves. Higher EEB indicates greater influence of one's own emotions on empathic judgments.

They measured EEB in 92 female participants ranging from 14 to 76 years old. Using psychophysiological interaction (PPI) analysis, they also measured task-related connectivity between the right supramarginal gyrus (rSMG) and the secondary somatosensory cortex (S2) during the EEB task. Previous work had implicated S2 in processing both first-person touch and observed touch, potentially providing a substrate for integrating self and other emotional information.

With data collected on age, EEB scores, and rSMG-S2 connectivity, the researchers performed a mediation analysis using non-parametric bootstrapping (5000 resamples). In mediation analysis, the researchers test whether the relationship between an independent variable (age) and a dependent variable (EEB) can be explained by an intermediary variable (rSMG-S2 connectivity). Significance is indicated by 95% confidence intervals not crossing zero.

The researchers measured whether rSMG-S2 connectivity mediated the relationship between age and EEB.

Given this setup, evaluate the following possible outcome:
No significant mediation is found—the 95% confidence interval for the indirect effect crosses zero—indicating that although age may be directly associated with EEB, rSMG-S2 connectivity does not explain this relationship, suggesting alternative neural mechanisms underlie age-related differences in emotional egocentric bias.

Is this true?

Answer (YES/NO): NO